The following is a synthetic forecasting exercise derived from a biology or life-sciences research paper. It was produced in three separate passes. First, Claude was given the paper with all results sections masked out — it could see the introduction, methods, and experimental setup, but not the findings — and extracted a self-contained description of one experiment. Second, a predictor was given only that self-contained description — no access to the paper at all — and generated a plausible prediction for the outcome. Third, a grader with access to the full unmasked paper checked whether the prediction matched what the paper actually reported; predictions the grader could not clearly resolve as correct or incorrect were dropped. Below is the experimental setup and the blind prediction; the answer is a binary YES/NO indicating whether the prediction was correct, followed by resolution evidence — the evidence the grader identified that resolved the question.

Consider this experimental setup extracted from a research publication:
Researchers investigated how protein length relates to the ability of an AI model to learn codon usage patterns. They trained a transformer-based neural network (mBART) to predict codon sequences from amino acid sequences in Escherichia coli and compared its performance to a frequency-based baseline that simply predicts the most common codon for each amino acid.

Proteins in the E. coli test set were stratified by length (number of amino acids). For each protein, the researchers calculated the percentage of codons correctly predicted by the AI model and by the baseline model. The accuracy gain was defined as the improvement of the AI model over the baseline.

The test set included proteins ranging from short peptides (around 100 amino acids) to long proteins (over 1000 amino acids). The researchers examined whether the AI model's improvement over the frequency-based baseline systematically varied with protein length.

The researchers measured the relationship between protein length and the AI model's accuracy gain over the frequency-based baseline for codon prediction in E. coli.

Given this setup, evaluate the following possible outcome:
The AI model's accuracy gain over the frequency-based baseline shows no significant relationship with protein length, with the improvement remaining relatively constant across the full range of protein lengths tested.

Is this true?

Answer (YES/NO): NO